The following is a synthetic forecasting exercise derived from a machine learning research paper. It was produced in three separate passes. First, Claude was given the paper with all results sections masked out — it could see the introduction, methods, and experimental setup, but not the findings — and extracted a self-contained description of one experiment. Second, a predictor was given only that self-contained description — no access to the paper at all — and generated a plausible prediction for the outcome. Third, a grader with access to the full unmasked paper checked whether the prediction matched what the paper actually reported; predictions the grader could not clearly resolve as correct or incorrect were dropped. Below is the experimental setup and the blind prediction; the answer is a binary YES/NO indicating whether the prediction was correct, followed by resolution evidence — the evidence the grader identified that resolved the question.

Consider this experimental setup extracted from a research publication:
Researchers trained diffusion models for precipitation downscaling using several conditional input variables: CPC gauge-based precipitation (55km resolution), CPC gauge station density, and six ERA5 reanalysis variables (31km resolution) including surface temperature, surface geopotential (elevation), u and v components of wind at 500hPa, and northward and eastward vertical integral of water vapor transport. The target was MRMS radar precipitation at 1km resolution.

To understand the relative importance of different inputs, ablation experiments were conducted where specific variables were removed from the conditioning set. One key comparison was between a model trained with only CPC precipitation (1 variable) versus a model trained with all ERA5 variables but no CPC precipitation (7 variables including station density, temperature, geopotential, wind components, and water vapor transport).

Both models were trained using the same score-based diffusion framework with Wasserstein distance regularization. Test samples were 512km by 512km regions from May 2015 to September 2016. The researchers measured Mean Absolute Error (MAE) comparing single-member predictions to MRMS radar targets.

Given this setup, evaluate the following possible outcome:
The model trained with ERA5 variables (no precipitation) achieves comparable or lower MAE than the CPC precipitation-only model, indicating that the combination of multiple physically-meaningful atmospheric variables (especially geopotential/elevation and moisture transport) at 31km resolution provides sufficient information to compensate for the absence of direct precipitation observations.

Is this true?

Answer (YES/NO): NO